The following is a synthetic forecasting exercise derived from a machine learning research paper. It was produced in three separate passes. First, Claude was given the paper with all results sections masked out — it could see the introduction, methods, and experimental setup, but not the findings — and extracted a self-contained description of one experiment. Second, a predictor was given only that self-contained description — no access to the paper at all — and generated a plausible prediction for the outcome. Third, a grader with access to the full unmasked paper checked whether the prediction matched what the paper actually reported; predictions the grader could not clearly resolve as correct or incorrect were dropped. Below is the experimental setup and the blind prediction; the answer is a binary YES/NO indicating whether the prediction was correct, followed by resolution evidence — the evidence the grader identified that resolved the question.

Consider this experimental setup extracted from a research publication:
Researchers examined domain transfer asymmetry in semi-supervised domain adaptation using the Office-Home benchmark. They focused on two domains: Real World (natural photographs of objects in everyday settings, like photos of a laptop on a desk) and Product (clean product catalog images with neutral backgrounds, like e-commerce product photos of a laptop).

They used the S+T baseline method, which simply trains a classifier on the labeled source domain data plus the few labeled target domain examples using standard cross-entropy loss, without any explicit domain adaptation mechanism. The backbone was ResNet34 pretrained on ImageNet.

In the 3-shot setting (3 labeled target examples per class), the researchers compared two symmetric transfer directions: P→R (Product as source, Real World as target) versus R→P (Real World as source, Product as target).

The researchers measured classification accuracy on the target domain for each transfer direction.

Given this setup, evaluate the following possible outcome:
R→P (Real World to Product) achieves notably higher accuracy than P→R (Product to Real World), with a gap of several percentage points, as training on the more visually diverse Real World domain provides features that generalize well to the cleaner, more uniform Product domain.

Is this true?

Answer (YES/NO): YES